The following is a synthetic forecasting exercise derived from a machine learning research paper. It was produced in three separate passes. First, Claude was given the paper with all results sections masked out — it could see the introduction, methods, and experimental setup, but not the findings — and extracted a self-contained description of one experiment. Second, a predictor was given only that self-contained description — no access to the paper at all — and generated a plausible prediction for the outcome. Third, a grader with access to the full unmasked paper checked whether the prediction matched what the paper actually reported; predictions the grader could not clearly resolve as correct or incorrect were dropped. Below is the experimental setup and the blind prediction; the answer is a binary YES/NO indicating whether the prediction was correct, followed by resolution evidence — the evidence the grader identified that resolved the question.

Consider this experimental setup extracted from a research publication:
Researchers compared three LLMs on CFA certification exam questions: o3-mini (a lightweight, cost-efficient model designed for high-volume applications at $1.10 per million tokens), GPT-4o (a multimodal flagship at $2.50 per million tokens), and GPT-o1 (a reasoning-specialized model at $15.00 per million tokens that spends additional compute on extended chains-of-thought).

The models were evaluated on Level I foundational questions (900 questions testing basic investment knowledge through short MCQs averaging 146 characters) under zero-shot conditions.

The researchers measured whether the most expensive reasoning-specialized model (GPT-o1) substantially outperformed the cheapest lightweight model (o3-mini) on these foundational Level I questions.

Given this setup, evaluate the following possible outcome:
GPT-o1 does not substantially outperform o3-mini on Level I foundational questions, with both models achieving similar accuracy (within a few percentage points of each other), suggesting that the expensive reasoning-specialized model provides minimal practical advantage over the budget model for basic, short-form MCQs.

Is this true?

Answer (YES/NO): NO